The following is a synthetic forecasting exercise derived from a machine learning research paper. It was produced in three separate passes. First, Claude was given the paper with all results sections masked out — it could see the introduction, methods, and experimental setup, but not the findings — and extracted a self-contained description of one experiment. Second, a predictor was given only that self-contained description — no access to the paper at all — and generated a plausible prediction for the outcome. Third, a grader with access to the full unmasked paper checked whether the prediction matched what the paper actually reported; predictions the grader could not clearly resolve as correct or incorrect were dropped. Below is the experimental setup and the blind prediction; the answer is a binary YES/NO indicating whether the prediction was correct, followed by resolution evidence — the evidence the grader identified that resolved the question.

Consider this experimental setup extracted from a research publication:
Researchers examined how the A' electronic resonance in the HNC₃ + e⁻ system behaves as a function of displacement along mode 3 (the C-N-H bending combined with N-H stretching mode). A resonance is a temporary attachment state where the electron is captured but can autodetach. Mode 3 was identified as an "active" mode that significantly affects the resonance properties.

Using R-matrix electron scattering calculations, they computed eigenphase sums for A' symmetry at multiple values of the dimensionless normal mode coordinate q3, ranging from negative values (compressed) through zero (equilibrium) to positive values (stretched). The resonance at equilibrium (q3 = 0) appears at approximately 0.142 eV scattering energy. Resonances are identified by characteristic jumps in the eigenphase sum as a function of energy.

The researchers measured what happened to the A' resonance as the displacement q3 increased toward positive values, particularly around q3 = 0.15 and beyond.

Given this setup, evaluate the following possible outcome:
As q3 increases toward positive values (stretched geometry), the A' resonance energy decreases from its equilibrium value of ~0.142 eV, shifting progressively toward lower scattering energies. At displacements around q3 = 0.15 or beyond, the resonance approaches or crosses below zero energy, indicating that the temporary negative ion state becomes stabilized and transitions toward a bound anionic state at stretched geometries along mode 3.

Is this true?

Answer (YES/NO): YES